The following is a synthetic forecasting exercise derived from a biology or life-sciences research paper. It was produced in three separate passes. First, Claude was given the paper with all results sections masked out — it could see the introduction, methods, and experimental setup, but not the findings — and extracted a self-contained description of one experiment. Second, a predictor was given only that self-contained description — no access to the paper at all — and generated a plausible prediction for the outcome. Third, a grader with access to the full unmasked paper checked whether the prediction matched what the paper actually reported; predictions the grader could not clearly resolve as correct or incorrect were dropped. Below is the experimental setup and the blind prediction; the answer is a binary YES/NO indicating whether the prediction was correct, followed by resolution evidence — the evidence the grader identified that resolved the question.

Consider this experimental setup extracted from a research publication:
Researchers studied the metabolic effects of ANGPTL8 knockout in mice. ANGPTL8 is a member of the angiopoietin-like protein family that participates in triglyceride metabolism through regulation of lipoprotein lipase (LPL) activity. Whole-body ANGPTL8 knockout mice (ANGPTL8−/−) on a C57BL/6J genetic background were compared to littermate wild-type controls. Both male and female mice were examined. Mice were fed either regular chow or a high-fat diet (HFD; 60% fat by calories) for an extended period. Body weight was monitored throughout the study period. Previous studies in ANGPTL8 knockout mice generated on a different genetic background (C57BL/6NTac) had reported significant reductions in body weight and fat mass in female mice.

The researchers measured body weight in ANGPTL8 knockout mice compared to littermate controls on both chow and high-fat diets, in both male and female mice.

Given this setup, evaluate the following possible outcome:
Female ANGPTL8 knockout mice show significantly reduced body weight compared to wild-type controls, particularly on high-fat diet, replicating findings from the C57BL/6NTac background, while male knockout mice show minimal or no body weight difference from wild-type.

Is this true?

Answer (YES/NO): NO